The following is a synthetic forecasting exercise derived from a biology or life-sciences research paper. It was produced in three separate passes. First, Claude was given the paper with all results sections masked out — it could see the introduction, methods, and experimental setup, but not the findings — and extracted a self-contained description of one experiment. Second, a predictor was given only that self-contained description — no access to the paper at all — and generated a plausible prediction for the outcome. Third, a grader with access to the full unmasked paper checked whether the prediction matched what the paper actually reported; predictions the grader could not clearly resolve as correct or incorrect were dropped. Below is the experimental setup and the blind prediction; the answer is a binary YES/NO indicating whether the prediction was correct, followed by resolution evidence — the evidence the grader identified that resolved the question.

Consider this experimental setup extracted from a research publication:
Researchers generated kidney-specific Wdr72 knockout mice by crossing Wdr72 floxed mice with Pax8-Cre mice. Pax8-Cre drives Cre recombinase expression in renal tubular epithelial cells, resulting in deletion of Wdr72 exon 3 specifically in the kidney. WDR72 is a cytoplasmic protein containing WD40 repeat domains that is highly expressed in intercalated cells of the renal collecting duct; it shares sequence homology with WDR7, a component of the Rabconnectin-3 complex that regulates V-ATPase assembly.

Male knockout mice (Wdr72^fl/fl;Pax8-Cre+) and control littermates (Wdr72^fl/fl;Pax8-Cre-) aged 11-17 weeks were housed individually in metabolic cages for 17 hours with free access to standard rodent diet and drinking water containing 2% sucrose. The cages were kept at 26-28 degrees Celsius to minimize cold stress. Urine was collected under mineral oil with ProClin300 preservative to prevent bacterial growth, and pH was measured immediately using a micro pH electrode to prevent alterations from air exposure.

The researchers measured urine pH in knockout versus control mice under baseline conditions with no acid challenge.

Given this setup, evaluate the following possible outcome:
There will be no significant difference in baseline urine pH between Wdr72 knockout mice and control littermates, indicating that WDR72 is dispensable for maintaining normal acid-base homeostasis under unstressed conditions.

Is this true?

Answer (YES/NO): NO